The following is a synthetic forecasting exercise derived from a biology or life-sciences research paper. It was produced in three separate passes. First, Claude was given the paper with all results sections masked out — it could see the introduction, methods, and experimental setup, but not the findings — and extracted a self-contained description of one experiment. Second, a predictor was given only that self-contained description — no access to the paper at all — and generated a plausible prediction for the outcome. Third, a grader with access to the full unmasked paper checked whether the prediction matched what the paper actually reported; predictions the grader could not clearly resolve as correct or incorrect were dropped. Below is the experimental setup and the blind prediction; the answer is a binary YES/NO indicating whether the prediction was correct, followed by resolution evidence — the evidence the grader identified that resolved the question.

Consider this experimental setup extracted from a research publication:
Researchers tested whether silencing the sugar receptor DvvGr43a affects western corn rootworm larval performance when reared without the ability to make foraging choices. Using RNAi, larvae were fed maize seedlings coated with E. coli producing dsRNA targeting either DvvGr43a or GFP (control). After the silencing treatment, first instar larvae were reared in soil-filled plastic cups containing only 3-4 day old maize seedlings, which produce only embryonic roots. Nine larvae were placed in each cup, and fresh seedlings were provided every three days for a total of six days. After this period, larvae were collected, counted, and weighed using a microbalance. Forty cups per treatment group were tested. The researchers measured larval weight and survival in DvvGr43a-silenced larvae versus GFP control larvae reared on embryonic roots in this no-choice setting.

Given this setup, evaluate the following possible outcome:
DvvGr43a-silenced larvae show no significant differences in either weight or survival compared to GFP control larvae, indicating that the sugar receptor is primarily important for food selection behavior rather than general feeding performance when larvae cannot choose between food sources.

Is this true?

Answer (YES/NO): YES